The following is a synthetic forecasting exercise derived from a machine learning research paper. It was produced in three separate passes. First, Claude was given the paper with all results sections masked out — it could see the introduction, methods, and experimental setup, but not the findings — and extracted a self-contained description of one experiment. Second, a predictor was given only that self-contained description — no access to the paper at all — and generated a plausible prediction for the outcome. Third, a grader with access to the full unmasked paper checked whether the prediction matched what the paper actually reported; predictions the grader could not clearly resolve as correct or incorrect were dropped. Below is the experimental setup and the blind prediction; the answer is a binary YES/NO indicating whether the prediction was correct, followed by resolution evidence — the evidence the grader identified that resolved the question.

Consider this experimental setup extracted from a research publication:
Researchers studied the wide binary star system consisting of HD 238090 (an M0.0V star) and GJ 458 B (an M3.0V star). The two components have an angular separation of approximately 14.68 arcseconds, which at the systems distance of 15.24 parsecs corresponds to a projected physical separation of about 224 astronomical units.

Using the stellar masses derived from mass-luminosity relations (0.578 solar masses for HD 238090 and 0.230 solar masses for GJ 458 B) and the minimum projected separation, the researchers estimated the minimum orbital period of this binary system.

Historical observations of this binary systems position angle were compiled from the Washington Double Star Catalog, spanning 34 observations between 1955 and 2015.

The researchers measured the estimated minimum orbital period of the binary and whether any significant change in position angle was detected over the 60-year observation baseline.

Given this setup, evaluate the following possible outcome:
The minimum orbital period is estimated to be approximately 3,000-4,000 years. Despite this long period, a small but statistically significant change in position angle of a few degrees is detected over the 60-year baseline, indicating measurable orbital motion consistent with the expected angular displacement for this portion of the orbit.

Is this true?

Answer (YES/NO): NO